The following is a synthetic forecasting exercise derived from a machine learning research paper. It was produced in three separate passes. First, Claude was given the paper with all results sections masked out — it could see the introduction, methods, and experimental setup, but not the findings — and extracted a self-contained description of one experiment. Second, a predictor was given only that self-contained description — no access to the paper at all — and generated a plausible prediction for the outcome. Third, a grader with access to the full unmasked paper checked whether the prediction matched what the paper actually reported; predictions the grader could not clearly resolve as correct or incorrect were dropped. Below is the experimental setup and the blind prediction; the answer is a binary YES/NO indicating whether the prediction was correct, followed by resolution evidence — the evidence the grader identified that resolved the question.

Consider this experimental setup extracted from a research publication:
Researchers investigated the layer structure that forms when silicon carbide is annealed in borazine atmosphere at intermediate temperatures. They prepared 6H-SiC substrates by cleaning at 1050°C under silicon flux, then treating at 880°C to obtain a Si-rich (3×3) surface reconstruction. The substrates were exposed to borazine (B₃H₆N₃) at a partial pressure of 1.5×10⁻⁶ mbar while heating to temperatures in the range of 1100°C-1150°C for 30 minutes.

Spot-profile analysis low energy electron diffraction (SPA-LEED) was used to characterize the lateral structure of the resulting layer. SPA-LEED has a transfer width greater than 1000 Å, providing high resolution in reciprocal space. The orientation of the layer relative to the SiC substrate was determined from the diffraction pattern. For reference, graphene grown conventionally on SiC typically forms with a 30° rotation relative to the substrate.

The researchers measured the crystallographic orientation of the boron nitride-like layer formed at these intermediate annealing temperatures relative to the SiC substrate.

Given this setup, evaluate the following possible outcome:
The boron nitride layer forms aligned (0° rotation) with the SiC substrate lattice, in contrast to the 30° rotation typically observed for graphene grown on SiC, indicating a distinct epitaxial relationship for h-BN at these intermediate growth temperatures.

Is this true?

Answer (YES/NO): YES